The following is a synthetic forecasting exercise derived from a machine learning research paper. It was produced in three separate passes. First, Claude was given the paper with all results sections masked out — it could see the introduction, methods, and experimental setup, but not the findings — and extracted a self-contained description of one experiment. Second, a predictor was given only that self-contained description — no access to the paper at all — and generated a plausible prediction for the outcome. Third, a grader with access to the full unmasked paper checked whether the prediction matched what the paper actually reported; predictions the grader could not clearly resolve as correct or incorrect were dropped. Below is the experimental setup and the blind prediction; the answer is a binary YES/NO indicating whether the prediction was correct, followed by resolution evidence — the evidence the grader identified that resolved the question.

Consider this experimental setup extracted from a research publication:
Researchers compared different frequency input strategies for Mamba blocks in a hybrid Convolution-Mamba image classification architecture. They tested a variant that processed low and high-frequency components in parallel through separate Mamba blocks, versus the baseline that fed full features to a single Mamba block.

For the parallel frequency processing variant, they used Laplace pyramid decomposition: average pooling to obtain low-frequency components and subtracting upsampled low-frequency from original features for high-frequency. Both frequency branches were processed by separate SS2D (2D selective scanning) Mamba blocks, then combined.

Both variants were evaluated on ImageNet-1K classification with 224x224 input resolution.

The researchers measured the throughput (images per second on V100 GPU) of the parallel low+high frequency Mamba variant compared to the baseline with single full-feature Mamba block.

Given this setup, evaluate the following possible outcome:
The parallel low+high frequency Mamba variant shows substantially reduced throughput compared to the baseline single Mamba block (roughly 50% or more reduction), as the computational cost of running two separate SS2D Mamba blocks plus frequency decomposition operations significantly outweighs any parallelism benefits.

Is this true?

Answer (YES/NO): NO